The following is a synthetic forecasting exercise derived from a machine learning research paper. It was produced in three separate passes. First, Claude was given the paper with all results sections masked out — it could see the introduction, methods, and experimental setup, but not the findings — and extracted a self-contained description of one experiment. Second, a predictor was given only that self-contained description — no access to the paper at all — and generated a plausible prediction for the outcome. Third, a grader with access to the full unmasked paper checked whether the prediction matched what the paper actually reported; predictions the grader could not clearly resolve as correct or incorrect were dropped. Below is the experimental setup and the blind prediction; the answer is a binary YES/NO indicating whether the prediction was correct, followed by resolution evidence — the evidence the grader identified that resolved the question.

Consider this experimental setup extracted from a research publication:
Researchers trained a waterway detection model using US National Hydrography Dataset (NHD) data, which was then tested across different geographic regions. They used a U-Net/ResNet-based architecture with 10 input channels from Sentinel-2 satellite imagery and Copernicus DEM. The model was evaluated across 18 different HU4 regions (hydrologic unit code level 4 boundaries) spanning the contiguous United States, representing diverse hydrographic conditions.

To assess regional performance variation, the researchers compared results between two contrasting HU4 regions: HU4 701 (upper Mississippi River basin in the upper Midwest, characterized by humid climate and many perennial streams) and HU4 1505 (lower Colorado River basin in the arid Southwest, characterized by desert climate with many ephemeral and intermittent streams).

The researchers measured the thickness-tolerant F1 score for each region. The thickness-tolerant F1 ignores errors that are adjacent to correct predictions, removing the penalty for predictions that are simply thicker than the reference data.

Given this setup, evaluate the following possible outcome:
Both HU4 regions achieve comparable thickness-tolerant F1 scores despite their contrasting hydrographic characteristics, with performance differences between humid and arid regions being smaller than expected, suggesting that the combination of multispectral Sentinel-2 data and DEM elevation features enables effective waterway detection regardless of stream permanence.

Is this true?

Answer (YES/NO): NO